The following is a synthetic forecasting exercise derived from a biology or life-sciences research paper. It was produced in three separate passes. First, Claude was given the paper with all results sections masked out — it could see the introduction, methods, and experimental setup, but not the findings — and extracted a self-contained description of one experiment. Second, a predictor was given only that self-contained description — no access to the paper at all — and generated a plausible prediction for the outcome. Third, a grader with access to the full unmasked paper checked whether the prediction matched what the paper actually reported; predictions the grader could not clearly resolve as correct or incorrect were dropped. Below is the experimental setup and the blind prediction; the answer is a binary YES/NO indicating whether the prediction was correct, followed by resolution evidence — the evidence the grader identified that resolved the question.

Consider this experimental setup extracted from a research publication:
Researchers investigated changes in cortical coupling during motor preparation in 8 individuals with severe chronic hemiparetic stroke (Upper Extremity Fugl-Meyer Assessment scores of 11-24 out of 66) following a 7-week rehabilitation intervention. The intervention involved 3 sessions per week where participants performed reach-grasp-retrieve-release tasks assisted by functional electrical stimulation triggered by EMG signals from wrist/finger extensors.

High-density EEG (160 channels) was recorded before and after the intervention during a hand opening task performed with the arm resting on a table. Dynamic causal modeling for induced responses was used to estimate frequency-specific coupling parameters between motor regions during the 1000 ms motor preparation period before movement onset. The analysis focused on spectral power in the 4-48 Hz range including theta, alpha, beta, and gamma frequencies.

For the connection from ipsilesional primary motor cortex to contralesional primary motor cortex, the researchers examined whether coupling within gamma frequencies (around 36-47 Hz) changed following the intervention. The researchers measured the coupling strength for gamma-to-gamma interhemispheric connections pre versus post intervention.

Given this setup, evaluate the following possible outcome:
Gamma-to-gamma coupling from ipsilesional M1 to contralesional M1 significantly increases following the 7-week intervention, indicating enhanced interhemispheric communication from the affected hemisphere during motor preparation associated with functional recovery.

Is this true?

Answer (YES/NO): NO